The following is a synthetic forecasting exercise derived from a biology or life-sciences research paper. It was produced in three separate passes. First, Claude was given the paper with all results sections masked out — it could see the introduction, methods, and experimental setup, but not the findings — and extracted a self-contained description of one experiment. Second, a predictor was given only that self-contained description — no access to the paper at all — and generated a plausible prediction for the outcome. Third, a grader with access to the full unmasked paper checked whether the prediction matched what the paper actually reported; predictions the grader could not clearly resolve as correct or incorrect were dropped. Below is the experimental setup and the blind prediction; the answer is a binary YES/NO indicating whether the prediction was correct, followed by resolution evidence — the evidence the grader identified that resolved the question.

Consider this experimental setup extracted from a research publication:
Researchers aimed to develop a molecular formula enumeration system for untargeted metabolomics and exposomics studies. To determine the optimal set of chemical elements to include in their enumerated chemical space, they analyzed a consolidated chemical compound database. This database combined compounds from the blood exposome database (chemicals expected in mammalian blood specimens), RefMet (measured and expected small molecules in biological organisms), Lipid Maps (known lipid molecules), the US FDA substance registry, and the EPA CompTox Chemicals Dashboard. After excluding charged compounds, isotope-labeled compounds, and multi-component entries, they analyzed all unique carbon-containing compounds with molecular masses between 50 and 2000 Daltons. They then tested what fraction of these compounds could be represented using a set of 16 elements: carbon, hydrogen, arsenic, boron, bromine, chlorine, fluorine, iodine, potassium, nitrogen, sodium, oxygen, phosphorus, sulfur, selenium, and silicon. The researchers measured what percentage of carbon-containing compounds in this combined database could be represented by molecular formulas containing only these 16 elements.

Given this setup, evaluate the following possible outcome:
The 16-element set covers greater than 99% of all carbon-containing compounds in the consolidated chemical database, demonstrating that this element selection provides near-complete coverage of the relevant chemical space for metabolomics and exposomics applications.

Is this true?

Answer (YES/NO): NO